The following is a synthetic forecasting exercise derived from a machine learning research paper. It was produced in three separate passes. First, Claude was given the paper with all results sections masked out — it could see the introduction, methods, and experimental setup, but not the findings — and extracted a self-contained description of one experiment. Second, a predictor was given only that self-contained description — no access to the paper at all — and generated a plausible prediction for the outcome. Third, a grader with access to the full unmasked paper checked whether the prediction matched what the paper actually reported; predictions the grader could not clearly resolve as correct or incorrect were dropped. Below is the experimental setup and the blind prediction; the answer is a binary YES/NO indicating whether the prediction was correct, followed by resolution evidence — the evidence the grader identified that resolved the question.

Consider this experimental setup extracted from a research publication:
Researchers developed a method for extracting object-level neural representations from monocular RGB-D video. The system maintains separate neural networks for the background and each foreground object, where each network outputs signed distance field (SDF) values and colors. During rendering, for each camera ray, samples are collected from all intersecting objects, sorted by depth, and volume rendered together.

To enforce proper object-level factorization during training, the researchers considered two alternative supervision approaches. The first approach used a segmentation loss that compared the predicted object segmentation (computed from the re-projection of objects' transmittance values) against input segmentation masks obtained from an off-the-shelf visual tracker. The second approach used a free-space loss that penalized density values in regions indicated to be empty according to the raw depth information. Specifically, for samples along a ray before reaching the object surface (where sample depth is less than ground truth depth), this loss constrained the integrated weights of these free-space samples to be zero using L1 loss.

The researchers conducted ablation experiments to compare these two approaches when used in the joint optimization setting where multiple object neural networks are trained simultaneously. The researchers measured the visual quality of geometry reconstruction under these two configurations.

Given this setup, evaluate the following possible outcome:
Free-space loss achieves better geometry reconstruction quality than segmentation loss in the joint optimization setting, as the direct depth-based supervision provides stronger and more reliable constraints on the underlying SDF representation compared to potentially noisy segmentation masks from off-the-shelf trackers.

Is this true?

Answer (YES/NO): YES